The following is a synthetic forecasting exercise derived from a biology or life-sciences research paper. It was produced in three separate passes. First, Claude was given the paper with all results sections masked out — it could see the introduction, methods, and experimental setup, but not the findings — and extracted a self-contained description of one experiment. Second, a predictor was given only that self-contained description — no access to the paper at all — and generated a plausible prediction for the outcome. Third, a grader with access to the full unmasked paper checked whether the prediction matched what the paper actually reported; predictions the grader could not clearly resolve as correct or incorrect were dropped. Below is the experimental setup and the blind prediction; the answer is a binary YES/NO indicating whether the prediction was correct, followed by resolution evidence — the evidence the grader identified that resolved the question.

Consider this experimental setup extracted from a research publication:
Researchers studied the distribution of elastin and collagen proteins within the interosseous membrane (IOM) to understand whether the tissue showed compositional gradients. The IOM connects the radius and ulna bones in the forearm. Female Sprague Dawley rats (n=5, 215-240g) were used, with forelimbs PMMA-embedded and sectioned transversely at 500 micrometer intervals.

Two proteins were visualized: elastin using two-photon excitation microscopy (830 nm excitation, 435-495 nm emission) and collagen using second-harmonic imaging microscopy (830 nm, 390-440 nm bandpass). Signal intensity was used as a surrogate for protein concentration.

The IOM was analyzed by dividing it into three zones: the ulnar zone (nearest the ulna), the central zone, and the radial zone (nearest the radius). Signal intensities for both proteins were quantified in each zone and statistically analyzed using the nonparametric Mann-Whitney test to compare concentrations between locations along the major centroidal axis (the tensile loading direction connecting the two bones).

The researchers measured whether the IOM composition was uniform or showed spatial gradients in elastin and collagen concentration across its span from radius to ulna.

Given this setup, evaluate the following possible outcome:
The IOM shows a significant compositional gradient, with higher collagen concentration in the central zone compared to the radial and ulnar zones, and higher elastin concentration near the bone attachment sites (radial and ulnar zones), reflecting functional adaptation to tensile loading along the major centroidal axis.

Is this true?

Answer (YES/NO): NO